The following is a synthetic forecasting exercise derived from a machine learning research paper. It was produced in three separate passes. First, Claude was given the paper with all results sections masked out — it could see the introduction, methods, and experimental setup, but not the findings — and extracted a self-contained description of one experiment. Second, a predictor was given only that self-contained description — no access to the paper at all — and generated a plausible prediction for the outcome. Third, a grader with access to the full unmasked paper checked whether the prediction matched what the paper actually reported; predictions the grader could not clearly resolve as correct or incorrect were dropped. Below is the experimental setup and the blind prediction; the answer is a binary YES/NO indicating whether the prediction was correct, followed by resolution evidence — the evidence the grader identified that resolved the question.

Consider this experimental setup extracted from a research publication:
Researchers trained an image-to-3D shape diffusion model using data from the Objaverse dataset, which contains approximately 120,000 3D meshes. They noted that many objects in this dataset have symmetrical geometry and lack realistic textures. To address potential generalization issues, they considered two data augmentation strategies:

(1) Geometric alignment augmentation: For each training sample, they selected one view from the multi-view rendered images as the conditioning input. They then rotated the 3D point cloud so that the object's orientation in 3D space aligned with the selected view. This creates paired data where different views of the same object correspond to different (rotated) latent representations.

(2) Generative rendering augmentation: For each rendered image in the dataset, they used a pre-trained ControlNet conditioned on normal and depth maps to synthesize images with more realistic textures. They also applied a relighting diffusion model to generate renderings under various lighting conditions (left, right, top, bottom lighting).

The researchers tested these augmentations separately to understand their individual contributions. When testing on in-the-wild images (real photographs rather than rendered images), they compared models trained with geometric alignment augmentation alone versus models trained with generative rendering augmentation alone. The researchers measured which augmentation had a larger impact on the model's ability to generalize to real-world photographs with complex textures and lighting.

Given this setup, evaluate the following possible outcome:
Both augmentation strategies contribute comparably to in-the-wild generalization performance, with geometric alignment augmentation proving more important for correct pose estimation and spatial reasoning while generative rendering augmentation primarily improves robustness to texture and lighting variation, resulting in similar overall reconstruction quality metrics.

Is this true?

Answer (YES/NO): NO